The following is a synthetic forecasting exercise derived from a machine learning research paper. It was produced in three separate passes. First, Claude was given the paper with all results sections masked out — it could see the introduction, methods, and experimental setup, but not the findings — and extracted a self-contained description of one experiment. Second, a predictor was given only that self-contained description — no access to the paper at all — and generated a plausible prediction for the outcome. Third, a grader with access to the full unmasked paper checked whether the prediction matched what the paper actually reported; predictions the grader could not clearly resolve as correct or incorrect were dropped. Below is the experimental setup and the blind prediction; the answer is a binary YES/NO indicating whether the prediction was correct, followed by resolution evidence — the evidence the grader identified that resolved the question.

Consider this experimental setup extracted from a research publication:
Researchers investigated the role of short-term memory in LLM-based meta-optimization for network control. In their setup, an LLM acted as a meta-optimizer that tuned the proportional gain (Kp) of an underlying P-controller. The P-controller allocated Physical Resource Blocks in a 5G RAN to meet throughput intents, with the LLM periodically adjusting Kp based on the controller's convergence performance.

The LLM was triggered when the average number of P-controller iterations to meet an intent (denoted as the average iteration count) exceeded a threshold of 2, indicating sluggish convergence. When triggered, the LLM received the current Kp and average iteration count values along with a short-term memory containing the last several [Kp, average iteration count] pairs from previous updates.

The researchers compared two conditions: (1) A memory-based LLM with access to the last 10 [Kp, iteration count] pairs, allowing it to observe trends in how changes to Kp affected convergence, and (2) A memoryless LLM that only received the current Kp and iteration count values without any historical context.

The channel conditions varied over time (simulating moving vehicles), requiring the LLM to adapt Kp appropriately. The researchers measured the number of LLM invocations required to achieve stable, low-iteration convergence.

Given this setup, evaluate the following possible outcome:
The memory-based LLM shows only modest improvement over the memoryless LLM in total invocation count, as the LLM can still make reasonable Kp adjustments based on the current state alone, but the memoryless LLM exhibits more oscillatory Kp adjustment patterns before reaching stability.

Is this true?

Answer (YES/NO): YES